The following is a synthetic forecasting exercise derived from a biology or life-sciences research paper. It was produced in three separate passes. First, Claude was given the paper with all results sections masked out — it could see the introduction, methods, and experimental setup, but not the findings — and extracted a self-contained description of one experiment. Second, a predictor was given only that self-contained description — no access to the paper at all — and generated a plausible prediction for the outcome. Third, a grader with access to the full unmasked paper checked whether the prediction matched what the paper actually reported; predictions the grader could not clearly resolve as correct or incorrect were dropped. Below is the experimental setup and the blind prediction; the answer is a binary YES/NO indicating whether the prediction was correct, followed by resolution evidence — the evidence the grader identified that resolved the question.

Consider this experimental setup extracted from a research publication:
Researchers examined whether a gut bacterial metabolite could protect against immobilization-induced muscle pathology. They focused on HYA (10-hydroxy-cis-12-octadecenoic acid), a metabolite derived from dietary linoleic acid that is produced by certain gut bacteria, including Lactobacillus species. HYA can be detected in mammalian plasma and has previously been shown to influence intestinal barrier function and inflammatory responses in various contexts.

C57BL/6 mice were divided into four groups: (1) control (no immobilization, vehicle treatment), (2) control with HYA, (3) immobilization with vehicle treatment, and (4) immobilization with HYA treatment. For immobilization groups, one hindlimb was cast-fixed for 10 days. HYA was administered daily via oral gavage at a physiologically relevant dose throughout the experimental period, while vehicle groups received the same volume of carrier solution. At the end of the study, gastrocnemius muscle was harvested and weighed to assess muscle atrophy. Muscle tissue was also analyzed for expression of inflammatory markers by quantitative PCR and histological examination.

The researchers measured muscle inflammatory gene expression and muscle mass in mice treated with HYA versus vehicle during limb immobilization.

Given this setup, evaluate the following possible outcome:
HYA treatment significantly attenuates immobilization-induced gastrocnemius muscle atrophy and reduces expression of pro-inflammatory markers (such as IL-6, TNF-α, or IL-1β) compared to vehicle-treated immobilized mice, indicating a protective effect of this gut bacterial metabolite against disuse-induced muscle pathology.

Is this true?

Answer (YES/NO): YES